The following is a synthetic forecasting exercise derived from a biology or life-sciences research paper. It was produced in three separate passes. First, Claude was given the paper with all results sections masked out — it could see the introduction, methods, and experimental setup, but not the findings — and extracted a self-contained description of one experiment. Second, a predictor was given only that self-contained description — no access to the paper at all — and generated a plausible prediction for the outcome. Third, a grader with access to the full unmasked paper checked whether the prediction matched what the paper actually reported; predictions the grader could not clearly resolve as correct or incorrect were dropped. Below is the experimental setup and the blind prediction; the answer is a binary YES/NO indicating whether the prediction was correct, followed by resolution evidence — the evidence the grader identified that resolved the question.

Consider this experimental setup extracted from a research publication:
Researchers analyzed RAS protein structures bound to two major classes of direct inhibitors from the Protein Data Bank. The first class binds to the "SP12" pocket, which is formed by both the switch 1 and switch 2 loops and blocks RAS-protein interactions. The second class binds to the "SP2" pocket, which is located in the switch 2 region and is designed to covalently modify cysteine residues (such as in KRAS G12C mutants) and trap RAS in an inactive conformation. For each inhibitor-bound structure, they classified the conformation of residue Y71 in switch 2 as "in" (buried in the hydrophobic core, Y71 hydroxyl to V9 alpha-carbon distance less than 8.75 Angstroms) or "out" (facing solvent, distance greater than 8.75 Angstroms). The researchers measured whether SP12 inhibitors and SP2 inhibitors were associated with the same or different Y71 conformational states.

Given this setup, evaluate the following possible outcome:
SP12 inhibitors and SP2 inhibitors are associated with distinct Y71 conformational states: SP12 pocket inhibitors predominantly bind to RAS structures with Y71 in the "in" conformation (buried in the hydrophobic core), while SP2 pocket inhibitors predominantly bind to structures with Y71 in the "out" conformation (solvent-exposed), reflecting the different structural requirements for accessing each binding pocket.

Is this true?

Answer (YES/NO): YES